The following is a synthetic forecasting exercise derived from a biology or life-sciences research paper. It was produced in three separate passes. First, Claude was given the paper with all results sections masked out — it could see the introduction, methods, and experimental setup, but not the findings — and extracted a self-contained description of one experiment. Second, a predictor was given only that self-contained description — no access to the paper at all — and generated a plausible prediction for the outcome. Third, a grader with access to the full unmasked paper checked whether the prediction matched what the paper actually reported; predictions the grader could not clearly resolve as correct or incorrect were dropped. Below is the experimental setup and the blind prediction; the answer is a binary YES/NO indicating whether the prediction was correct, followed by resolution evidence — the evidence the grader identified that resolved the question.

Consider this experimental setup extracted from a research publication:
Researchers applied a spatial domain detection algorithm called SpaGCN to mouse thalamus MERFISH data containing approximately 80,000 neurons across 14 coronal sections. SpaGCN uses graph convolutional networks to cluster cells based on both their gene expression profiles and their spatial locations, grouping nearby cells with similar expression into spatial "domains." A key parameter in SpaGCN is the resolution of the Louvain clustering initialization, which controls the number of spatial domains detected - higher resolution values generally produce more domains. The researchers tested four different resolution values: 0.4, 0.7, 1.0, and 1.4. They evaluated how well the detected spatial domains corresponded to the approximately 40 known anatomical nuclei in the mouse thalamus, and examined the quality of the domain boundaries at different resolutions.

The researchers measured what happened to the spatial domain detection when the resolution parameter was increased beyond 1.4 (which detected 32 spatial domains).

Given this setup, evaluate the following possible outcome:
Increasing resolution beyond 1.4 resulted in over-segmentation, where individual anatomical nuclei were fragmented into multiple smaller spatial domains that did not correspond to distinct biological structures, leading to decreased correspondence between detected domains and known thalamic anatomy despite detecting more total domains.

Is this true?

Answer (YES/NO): NO